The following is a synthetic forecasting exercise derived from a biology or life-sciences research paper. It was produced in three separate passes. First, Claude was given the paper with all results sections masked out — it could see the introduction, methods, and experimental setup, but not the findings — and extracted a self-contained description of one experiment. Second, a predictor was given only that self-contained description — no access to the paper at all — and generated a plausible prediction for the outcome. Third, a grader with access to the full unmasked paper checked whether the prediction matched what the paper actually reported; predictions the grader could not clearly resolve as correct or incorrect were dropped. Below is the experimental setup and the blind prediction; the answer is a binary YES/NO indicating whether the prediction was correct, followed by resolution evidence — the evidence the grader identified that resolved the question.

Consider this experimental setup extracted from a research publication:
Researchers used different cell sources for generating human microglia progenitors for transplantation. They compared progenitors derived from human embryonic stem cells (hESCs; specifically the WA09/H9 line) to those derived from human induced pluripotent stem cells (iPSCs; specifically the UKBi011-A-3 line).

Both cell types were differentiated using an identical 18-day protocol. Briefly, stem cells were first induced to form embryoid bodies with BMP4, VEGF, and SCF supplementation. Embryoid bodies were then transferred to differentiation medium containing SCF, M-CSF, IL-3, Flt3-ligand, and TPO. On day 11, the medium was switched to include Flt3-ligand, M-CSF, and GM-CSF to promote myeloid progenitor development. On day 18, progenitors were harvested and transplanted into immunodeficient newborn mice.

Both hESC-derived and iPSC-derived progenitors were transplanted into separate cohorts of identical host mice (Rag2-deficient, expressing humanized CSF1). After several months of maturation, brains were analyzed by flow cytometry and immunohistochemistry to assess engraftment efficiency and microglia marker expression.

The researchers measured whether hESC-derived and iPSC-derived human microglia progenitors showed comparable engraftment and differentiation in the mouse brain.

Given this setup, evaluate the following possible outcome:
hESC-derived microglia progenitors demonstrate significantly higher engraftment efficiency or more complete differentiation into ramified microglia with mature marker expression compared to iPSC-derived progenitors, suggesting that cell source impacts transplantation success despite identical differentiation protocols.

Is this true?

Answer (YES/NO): NO